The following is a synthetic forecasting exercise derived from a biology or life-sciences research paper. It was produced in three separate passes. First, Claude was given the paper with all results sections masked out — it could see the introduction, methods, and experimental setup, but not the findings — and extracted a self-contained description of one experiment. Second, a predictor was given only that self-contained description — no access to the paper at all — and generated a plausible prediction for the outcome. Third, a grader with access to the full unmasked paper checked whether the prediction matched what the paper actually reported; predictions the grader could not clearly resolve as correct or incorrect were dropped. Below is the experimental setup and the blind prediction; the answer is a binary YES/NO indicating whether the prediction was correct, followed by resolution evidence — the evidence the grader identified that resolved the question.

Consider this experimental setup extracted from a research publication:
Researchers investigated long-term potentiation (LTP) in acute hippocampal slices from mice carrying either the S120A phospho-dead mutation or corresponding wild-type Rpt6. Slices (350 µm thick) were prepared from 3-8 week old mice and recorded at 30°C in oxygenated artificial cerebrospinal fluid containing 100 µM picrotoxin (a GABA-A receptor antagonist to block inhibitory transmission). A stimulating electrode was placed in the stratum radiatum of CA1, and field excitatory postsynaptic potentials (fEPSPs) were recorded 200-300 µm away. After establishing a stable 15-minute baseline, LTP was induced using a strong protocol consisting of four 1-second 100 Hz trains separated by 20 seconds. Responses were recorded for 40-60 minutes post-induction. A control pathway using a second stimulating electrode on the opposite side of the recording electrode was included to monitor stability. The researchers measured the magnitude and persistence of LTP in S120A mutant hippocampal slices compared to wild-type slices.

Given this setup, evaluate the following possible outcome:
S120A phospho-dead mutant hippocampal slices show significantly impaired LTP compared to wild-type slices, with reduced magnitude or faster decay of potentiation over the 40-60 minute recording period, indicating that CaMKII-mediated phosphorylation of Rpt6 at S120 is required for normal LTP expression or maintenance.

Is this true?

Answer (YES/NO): NO